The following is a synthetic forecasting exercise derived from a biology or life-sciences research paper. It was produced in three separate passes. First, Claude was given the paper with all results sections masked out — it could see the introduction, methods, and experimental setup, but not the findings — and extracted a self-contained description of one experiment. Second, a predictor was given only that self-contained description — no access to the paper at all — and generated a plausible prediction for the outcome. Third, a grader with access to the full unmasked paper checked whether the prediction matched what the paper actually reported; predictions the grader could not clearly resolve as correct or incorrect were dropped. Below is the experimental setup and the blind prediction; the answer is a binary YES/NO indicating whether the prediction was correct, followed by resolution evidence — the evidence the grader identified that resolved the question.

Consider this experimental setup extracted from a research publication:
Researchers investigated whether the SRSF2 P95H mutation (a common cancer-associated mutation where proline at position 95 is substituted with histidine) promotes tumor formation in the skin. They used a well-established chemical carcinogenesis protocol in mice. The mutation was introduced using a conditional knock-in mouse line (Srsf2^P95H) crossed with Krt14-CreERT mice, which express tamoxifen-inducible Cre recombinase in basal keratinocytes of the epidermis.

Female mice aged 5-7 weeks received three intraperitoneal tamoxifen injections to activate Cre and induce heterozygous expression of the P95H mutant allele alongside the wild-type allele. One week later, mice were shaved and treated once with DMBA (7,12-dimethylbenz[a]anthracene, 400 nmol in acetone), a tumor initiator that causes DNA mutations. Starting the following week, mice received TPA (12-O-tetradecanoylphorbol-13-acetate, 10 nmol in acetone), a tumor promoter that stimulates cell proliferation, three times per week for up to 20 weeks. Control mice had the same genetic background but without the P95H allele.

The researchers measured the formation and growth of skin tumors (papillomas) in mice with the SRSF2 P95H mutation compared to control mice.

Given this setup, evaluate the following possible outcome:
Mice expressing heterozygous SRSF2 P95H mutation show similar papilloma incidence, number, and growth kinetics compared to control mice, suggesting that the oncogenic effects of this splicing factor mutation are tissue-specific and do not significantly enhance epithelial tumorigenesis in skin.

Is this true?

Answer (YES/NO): NO